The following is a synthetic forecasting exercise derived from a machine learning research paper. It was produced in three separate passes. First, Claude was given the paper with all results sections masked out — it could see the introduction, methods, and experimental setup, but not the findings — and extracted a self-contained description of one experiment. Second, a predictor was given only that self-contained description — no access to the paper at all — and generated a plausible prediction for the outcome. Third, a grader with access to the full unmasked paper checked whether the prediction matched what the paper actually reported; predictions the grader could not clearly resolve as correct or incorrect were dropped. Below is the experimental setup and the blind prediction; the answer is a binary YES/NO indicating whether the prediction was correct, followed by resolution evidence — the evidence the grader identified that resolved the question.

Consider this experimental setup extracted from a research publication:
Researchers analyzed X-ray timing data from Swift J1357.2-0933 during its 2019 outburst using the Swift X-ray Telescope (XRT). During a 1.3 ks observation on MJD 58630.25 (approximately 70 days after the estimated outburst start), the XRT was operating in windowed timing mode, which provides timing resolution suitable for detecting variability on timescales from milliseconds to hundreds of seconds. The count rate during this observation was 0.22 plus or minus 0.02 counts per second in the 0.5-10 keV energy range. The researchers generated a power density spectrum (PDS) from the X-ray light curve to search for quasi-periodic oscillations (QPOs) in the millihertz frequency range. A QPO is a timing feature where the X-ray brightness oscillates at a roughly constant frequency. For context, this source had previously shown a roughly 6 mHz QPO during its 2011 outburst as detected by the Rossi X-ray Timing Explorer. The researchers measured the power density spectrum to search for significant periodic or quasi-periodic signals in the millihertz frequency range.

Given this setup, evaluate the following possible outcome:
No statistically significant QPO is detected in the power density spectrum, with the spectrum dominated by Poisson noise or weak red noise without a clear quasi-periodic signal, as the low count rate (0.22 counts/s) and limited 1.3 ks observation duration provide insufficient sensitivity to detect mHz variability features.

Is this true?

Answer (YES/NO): NO